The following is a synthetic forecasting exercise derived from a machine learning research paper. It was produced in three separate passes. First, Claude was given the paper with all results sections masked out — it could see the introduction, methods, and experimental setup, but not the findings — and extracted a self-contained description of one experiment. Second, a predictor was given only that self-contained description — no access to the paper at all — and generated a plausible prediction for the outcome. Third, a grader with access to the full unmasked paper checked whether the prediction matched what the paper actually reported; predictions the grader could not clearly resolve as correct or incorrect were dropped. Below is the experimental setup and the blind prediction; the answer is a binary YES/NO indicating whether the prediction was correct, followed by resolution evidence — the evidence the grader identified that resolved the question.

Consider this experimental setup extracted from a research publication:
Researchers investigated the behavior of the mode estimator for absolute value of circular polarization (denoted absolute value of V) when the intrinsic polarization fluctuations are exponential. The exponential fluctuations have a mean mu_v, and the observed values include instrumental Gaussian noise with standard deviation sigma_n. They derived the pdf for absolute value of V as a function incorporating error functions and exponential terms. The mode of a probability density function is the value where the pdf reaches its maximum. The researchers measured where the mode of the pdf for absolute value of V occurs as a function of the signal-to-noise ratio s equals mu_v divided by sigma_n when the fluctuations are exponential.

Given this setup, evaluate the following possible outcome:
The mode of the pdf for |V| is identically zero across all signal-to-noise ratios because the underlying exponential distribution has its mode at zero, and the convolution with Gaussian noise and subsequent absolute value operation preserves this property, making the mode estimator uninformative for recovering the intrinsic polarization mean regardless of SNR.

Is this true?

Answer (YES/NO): YES